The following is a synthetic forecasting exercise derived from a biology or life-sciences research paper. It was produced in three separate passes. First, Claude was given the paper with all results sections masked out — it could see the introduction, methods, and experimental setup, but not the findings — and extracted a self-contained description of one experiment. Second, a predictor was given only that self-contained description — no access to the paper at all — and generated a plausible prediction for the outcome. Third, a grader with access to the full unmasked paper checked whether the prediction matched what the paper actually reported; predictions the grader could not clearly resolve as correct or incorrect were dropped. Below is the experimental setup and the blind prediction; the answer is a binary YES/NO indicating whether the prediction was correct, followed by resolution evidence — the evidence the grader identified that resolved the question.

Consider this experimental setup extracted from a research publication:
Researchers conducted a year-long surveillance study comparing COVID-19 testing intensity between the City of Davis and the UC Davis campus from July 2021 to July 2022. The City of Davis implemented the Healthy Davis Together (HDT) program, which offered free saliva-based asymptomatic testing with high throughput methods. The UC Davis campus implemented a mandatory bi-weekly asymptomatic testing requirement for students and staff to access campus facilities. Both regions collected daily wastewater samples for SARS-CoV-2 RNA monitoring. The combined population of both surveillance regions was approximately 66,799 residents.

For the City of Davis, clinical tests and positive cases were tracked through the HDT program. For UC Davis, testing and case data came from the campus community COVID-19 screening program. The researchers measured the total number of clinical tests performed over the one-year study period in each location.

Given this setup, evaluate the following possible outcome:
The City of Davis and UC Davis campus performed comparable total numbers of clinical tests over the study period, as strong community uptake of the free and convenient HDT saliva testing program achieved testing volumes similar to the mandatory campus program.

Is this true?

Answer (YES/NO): NO